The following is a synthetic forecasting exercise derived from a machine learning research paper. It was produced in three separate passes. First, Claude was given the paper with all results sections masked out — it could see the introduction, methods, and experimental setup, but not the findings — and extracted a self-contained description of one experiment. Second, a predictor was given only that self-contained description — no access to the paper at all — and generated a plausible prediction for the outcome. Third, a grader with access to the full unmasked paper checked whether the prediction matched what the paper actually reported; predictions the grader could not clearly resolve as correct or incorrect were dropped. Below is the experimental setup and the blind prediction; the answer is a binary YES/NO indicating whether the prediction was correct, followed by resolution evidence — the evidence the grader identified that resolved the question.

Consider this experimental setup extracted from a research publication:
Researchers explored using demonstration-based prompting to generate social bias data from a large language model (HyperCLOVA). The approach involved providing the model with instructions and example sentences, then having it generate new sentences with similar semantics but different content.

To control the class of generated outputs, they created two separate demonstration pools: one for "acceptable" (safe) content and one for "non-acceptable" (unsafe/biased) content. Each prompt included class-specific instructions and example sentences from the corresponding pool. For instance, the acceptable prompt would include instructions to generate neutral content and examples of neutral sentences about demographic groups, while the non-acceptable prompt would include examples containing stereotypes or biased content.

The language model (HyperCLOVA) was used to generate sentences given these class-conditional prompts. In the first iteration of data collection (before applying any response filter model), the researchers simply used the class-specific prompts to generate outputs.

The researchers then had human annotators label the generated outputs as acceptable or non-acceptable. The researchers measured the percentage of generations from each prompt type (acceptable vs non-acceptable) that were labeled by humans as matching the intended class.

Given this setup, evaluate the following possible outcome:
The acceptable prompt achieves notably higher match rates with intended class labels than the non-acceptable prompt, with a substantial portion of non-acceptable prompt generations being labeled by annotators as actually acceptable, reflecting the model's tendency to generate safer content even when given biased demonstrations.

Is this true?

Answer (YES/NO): NO